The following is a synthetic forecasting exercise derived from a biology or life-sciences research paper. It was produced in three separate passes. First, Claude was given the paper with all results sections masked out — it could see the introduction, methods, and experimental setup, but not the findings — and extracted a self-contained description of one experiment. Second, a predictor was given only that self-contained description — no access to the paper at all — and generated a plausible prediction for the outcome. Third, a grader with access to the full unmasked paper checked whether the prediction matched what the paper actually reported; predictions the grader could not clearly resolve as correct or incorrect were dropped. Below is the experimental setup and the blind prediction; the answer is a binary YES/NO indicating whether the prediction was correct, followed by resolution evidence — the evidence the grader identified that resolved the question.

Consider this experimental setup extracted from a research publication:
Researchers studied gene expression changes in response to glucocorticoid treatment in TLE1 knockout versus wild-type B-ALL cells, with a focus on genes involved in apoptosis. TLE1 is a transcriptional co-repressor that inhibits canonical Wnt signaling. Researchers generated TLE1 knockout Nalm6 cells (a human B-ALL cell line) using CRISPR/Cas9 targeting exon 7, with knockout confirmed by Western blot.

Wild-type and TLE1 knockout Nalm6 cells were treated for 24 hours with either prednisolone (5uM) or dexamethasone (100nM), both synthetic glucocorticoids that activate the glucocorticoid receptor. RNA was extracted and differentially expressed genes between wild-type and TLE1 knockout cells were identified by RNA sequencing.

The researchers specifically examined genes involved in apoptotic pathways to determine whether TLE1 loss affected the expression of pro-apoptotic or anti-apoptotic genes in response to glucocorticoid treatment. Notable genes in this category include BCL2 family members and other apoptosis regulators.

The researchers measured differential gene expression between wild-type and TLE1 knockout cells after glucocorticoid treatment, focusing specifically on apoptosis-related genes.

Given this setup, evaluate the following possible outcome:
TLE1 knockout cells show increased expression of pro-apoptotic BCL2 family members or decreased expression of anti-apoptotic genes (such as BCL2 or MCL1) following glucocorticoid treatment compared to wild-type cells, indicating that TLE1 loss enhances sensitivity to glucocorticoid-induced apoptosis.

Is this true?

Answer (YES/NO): NO